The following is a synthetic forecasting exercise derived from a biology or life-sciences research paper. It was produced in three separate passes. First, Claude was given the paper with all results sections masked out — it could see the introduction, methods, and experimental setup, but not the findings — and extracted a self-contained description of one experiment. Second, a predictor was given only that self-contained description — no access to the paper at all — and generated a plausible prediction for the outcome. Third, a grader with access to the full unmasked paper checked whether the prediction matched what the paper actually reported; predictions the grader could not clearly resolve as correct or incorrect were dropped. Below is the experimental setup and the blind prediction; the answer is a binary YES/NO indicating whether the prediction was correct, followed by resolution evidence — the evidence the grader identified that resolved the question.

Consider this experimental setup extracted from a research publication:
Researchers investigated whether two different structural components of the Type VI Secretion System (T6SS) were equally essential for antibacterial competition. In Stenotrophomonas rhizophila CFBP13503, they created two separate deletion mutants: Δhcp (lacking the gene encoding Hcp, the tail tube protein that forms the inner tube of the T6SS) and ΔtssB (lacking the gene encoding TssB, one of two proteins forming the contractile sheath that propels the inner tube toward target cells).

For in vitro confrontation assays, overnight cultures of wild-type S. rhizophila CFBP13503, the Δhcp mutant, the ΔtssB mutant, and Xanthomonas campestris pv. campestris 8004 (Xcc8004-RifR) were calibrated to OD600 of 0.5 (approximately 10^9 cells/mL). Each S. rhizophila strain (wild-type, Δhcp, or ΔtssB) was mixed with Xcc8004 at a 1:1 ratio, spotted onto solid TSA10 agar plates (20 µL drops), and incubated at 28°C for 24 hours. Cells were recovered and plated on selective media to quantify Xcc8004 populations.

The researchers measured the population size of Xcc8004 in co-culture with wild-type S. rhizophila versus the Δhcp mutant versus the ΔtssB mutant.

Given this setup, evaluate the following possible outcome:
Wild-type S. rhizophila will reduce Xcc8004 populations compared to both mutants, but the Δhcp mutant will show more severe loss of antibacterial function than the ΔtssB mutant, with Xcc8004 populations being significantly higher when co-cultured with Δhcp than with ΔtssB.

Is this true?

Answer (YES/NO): NO